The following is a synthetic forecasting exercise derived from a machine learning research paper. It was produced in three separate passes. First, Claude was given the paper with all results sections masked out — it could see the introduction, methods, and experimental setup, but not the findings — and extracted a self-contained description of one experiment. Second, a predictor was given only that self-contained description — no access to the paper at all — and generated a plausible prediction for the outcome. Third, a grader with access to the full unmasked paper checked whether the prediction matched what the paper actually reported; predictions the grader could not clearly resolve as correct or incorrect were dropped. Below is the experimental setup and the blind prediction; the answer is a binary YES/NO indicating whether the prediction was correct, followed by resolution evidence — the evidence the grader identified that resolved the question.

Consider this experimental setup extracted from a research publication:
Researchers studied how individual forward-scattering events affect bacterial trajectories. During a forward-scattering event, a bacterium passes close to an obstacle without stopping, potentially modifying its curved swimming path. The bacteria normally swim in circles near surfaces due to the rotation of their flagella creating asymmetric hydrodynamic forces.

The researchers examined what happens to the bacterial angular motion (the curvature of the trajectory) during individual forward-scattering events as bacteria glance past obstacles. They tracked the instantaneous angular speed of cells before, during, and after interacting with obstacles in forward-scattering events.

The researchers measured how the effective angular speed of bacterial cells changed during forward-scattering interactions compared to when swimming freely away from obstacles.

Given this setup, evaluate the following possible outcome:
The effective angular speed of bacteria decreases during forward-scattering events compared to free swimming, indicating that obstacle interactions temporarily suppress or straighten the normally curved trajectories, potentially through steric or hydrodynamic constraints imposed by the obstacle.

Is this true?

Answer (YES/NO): YES